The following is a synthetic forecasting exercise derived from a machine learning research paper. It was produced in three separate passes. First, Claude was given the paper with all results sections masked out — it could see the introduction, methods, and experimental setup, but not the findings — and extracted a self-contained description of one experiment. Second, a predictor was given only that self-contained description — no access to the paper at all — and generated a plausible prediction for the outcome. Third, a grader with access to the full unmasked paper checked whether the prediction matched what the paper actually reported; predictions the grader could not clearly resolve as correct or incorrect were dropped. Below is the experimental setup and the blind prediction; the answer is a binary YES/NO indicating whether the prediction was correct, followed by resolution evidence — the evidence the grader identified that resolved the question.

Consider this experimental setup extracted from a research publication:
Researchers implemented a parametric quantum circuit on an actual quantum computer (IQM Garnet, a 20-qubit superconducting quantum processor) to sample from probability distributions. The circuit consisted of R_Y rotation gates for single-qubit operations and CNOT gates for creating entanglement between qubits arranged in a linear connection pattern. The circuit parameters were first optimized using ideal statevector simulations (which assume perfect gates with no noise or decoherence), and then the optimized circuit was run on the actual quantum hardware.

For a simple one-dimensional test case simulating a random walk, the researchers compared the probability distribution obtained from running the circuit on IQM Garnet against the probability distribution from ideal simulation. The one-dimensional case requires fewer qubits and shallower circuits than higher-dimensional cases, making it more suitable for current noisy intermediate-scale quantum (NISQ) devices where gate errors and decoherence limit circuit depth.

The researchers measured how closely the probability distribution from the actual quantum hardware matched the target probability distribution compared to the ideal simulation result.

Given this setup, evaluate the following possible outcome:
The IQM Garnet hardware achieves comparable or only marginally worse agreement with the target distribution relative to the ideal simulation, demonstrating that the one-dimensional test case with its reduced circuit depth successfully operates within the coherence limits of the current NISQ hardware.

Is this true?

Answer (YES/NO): NO